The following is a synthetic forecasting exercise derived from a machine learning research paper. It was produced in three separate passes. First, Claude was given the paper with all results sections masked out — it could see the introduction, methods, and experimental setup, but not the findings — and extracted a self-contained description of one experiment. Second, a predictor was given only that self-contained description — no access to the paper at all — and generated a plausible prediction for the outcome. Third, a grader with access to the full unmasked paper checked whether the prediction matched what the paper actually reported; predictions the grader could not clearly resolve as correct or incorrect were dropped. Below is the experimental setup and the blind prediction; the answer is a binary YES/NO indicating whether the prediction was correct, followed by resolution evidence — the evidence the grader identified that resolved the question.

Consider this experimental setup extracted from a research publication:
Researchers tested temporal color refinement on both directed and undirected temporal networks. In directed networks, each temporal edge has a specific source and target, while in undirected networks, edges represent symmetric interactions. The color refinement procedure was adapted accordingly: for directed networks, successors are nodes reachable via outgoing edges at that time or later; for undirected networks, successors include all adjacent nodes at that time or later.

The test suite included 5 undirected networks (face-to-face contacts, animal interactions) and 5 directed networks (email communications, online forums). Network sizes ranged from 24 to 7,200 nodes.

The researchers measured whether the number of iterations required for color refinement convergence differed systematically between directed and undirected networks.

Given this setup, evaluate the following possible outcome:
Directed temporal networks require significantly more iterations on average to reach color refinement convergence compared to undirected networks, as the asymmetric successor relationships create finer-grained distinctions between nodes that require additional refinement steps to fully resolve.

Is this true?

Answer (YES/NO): NO